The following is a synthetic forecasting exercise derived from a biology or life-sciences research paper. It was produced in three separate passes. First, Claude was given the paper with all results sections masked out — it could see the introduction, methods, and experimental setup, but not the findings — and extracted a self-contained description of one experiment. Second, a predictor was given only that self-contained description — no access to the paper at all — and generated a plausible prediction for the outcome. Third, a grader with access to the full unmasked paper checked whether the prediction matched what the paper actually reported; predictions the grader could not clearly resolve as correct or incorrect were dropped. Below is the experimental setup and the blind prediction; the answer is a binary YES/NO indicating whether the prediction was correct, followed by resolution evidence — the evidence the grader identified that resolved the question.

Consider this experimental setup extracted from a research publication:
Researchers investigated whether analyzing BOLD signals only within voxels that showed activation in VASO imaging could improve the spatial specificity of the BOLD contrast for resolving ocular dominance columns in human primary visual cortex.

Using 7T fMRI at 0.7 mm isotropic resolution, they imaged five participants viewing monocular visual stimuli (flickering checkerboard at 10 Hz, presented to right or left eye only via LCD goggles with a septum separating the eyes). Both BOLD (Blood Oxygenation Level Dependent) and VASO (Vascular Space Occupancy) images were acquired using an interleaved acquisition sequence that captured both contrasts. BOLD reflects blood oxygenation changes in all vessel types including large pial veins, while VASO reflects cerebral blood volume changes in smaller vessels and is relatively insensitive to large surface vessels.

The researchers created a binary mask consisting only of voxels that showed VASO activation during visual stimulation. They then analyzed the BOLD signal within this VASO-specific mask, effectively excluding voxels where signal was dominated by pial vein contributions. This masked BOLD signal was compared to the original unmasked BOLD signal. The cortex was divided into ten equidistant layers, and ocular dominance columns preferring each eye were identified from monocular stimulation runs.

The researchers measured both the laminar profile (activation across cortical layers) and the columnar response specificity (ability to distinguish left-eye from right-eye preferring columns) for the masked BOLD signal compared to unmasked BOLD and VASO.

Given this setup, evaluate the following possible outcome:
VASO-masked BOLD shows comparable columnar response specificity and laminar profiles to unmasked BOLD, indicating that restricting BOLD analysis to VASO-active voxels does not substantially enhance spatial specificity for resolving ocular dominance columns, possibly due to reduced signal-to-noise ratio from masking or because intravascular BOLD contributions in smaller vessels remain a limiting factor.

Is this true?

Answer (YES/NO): NO